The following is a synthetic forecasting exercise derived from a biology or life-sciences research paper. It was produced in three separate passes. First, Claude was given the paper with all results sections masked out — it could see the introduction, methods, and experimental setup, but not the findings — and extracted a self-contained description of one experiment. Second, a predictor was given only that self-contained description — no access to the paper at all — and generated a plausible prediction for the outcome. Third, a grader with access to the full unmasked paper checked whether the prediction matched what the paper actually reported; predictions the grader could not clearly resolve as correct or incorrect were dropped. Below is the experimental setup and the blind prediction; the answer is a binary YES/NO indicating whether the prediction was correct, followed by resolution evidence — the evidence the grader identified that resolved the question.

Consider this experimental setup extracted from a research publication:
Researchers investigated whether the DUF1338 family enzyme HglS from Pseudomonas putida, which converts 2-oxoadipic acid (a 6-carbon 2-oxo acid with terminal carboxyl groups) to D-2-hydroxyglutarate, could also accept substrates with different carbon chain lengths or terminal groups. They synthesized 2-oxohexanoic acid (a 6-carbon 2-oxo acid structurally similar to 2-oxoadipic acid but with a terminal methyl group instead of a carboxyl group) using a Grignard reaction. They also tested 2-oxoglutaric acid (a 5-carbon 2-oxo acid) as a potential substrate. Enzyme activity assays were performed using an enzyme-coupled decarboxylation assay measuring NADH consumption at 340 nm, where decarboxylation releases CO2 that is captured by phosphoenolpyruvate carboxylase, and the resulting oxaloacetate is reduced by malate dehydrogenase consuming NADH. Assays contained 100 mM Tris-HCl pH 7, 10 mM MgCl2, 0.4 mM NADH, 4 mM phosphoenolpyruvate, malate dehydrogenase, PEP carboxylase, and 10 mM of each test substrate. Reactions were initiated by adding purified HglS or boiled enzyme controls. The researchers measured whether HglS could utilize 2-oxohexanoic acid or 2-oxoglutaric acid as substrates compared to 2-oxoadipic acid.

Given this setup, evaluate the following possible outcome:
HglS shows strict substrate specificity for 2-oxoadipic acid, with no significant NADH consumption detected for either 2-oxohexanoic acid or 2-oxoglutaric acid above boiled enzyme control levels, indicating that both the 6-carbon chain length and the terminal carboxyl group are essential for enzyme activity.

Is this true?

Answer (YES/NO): YES